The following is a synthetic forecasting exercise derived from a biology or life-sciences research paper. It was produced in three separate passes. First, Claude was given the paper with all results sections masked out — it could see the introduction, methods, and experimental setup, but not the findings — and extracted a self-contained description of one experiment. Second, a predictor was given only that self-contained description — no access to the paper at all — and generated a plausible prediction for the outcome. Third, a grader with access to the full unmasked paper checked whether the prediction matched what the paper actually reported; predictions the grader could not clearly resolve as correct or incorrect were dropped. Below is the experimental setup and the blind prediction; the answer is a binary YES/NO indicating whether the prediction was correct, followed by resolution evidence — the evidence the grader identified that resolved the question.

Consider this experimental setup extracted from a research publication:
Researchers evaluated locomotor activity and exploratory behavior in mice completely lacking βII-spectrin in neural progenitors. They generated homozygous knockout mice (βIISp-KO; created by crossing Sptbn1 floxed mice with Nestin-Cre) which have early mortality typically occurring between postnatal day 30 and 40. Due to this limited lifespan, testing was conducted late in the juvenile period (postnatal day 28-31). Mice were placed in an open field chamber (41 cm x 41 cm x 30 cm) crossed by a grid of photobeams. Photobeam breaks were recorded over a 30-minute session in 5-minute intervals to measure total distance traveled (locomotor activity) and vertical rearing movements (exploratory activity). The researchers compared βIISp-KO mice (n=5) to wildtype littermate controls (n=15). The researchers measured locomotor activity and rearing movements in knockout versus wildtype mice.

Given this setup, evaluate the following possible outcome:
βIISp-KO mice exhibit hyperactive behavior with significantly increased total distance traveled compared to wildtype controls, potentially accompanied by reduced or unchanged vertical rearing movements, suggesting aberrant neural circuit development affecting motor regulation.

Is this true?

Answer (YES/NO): YES